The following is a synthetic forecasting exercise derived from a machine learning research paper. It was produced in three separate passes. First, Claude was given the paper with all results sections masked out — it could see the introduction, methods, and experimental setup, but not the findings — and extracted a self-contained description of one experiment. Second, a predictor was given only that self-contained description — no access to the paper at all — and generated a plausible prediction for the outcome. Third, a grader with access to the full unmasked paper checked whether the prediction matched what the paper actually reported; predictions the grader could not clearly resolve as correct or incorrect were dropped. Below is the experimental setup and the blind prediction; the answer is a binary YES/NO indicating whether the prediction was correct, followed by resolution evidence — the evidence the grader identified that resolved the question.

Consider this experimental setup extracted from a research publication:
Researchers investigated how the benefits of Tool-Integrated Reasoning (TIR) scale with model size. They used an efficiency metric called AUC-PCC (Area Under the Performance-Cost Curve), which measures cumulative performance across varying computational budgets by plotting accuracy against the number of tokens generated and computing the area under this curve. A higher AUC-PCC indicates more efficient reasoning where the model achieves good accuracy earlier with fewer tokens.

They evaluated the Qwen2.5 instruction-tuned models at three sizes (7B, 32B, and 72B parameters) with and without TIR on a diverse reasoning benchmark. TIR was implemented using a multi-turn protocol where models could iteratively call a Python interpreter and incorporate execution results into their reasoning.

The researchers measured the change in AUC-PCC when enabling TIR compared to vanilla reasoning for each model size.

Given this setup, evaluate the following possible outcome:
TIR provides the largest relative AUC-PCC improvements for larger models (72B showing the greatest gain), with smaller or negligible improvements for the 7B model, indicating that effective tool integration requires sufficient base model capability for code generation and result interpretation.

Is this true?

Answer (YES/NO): YES